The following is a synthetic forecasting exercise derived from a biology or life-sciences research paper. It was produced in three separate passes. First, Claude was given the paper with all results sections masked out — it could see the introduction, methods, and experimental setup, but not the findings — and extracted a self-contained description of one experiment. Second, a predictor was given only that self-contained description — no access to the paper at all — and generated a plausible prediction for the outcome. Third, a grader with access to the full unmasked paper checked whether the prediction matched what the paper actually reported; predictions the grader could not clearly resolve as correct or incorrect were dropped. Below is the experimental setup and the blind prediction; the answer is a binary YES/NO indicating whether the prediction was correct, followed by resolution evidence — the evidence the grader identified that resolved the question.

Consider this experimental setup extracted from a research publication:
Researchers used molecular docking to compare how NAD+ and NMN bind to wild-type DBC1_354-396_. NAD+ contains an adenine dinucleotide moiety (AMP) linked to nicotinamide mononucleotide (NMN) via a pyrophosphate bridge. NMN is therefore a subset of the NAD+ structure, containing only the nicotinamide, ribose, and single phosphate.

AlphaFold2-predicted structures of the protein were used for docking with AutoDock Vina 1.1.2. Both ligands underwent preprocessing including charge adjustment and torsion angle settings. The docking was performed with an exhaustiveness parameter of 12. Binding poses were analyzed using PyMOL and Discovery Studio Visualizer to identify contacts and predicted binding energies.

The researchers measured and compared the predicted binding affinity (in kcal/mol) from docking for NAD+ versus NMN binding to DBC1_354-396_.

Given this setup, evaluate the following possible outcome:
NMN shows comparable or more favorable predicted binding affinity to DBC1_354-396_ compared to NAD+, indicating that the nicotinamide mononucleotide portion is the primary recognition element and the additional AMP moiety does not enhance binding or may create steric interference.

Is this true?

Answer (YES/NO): NO